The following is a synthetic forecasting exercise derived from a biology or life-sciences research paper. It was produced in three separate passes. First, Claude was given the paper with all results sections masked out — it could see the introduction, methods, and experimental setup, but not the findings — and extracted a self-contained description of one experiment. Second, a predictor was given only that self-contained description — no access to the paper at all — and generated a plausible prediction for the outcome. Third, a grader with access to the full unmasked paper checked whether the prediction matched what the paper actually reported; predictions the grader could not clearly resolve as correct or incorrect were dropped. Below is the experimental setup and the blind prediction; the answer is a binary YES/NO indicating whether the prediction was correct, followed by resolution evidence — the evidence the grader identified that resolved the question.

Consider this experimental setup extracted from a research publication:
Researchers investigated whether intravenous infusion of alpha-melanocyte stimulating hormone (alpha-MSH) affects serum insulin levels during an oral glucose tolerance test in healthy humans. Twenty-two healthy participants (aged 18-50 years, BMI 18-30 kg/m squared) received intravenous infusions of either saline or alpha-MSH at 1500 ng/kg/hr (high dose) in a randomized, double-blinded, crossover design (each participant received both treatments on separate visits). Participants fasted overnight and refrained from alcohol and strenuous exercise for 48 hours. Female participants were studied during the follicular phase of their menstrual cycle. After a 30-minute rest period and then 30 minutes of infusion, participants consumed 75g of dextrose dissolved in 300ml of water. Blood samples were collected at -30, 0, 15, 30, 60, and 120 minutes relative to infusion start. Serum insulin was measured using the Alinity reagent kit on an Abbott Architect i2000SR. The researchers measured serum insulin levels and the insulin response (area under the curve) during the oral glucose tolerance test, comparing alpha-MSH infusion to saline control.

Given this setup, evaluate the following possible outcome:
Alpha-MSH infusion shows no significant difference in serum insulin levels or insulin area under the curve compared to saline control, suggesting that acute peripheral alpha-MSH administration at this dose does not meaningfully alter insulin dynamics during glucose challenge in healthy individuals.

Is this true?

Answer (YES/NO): NO